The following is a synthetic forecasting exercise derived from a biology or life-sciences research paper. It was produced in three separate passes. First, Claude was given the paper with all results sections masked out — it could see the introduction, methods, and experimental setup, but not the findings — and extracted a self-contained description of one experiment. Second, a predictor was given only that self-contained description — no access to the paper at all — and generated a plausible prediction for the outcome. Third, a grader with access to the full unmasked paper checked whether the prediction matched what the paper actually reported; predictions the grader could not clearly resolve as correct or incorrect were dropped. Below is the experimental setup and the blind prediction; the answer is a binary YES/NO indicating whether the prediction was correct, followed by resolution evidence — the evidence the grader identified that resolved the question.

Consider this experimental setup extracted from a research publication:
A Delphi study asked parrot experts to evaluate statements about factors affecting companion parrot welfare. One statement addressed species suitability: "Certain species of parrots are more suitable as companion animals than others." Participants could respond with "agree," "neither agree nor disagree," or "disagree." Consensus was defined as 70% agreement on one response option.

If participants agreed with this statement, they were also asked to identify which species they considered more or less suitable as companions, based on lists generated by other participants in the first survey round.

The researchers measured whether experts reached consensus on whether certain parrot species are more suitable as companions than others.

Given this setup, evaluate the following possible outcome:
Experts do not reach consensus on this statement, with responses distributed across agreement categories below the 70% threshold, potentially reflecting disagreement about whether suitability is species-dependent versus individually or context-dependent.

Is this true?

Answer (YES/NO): NO